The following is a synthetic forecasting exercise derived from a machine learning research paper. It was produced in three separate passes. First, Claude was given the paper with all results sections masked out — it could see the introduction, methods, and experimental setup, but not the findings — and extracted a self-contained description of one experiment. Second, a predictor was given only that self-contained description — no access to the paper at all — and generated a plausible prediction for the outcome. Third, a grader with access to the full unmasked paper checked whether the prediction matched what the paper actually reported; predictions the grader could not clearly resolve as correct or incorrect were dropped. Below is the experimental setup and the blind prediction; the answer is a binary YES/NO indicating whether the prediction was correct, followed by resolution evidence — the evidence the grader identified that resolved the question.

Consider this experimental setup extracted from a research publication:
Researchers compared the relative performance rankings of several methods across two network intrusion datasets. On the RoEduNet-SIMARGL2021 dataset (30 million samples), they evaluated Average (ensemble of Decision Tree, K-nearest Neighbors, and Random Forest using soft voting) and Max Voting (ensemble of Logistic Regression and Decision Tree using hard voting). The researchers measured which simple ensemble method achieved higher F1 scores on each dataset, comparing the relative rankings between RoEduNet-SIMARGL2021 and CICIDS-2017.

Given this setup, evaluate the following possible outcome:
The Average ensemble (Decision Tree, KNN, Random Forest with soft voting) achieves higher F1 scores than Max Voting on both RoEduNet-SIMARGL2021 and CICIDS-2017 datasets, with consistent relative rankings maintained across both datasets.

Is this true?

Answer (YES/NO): NO